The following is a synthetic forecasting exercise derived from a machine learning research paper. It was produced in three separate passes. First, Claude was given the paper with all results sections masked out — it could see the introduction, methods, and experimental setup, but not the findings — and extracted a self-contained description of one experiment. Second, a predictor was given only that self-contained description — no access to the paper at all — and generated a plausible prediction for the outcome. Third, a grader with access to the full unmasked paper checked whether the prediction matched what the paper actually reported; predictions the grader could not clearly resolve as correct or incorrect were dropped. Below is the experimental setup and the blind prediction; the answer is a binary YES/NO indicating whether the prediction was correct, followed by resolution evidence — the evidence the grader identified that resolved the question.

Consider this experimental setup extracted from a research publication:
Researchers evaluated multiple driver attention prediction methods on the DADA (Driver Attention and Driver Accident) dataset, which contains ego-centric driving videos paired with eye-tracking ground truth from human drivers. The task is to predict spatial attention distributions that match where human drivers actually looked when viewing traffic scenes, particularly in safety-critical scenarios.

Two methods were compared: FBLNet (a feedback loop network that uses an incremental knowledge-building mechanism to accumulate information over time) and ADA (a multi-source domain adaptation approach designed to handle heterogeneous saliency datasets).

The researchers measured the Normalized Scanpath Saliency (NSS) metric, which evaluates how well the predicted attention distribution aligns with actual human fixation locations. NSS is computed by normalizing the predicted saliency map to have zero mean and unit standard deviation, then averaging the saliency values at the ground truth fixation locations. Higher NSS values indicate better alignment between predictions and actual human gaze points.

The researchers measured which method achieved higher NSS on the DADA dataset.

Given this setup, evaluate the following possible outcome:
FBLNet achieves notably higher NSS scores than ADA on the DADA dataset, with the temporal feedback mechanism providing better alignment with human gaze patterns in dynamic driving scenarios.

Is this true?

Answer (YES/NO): YES